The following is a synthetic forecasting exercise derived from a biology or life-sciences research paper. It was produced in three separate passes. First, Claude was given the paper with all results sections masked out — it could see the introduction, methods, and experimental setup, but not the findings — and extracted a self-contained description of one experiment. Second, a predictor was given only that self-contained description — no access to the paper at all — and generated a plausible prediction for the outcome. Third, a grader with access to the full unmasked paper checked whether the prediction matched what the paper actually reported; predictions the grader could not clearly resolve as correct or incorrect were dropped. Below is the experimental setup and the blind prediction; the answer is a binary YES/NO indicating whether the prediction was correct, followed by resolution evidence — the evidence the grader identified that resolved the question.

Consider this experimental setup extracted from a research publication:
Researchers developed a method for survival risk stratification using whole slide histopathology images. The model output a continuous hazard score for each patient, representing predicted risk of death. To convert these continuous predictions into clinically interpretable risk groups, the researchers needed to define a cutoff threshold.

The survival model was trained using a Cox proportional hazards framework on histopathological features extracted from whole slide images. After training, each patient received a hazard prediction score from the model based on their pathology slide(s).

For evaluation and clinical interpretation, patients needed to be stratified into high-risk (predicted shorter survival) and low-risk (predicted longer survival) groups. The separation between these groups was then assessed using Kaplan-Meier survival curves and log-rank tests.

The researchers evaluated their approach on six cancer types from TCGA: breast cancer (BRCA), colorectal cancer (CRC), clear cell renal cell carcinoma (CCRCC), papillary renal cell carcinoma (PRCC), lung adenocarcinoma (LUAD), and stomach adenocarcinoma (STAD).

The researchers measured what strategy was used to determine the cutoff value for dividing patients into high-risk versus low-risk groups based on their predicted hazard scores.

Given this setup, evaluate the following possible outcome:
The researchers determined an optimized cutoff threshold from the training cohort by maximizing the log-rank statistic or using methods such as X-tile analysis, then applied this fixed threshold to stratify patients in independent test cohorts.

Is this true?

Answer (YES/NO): NO